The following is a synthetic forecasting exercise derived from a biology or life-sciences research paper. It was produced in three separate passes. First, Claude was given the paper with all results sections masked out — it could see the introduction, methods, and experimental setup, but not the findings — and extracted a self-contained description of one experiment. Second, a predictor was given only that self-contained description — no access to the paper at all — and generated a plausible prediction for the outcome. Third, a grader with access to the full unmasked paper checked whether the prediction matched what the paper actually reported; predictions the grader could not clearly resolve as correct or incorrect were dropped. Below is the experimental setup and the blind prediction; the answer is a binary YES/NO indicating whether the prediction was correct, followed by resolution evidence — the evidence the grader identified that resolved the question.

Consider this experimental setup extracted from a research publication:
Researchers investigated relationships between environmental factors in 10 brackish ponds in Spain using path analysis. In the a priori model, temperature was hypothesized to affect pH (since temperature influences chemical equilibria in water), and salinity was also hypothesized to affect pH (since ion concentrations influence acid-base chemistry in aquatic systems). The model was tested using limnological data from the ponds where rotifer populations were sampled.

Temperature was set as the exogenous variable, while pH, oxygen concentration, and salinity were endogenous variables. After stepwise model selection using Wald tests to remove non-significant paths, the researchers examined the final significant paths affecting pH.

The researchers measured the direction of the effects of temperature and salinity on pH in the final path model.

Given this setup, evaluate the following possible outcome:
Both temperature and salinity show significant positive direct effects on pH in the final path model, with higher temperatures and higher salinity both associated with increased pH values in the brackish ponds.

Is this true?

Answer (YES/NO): NO